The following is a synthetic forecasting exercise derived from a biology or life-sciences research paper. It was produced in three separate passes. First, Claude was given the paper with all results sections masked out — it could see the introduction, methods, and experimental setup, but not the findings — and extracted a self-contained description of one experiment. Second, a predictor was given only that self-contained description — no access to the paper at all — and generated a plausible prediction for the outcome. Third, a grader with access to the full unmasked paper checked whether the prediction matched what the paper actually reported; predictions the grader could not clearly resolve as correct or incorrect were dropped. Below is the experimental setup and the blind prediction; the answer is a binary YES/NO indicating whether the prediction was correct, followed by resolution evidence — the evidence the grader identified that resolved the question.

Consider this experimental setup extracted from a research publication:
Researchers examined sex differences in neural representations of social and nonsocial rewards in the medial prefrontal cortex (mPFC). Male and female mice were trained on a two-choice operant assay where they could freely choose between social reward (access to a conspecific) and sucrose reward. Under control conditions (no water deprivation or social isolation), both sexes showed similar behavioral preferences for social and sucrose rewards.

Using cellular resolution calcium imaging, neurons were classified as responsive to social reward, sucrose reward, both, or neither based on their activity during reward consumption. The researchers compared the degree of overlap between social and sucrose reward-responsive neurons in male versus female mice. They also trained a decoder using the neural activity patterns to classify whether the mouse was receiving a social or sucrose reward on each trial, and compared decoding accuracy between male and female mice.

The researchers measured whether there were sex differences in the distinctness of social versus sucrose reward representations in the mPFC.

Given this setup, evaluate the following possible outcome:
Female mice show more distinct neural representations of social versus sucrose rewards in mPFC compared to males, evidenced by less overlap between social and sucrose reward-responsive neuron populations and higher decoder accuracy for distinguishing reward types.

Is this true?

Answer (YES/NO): YES